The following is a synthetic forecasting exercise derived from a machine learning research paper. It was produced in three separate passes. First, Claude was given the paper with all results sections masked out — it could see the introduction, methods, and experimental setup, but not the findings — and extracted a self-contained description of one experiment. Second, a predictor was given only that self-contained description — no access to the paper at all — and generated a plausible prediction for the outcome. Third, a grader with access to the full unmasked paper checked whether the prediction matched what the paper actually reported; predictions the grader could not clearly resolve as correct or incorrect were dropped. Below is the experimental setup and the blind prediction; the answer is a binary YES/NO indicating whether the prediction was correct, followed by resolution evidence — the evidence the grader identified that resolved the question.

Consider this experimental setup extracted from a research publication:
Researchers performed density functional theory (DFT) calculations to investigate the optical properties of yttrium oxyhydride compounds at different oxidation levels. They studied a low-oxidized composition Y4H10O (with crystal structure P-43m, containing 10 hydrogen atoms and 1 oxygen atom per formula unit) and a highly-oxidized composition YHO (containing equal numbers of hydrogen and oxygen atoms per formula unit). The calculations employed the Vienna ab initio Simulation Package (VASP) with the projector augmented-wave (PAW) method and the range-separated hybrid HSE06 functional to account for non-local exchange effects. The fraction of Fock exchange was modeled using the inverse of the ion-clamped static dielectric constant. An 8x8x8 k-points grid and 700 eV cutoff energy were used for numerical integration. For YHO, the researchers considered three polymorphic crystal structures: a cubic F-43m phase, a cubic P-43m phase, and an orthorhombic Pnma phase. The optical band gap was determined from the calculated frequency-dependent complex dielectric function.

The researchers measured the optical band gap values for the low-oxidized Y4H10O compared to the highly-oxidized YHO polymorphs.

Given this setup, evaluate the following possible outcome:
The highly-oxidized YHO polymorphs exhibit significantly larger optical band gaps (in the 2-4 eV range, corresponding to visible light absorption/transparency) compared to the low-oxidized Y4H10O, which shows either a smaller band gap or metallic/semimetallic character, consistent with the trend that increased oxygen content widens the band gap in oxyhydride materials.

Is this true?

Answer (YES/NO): NO